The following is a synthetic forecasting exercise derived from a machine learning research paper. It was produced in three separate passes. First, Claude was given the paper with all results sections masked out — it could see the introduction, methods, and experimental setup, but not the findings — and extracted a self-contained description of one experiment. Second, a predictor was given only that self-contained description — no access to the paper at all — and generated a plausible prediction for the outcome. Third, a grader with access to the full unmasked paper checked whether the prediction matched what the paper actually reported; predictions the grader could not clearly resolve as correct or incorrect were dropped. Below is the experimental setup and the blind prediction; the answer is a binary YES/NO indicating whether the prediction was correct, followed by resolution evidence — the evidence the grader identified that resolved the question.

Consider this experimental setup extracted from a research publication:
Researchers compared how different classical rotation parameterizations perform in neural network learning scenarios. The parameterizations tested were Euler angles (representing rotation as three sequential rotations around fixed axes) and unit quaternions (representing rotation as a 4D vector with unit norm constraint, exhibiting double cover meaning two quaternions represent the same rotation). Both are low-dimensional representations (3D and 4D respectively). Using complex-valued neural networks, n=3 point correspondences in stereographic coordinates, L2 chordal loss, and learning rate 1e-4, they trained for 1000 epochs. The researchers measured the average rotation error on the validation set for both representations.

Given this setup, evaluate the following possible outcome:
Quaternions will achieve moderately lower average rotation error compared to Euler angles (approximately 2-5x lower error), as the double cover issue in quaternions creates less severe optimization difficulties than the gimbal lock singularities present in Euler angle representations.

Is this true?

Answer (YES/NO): NO